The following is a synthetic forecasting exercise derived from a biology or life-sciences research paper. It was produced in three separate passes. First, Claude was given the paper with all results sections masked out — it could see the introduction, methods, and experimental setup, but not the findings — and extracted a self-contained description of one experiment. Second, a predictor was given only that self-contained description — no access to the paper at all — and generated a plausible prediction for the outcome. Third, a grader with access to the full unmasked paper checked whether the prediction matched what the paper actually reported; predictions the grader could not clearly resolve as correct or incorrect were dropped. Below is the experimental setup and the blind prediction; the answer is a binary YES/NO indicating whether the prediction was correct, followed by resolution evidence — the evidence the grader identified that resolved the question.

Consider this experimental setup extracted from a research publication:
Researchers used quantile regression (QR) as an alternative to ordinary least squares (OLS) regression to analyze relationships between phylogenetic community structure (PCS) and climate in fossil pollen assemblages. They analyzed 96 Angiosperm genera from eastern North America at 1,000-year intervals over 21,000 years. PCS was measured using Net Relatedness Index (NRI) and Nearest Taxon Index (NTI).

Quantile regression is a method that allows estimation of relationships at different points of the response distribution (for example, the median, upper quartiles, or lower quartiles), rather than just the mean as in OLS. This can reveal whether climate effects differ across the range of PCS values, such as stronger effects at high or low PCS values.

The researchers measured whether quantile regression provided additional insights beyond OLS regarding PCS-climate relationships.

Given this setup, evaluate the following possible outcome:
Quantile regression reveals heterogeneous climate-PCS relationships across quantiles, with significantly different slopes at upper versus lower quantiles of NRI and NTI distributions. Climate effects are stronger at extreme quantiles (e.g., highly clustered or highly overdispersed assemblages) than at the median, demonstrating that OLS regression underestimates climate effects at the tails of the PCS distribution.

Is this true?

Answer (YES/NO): NO